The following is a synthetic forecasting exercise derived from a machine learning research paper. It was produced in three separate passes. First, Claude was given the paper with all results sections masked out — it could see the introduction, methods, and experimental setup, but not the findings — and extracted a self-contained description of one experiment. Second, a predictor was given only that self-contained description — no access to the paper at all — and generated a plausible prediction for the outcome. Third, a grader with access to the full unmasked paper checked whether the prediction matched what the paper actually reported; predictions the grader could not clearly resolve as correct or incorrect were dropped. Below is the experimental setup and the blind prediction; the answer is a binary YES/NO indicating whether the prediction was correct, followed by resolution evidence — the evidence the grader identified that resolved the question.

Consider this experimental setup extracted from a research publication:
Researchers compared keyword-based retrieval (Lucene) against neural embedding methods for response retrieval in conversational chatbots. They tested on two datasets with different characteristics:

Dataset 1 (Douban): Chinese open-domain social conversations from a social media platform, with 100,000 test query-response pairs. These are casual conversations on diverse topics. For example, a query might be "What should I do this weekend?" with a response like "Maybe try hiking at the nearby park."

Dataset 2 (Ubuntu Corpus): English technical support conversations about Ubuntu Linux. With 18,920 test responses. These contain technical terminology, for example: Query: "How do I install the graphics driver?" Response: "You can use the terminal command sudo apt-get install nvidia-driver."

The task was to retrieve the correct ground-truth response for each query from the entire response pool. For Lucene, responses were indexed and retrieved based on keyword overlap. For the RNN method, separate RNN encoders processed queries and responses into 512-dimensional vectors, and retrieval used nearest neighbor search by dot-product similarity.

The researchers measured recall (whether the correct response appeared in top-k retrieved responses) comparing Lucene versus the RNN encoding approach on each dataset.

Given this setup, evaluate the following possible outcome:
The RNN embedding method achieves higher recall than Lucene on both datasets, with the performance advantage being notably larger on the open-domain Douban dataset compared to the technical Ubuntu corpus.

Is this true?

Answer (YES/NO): NO